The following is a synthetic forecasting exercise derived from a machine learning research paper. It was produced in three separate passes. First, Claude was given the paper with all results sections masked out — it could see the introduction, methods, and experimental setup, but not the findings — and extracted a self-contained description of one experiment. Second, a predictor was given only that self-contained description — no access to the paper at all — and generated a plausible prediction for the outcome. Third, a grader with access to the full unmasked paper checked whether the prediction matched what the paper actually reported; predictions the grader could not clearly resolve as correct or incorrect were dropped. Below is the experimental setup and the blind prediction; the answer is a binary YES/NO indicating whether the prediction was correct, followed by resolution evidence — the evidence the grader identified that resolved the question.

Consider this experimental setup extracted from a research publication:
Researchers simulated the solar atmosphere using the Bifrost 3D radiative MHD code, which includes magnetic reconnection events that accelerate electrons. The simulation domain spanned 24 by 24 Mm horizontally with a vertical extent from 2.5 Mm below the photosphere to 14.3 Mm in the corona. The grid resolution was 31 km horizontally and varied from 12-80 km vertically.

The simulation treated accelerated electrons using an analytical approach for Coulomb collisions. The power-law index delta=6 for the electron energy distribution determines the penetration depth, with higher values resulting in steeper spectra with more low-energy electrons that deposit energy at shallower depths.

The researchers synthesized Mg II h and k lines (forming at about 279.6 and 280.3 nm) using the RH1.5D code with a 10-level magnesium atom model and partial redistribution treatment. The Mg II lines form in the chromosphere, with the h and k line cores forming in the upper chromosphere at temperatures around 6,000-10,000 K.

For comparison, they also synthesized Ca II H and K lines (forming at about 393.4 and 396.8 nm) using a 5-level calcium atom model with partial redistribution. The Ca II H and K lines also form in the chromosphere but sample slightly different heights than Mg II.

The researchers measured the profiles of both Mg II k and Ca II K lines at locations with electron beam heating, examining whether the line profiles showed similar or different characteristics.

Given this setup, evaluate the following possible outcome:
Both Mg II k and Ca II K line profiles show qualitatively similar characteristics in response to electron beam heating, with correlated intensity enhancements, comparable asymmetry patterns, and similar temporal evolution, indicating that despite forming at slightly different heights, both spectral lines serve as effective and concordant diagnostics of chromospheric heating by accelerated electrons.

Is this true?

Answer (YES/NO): NO